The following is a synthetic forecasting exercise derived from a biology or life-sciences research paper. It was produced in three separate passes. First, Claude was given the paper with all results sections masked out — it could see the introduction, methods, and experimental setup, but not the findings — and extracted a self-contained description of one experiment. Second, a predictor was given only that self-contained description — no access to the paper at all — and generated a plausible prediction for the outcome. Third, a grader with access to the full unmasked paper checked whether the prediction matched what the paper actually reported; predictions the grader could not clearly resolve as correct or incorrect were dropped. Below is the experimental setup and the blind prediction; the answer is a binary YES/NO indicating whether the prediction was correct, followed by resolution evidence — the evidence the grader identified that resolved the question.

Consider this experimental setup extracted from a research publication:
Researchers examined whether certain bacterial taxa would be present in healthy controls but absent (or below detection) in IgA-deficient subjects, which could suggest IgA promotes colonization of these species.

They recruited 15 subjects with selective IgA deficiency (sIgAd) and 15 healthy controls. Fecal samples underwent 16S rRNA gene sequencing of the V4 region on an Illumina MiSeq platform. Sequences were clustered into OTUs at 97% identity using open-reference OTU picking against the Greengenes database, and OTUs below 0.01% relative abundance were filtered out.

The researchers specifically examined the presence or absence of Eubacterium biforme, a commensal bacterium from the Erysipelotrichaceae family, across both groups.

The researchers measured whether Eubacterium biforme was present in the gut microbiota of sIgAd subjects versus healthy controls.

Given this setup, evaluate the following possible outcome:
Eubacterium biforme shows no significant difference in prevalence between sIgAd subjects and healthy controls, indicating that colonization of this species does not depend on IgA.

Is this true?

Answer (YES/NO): NO